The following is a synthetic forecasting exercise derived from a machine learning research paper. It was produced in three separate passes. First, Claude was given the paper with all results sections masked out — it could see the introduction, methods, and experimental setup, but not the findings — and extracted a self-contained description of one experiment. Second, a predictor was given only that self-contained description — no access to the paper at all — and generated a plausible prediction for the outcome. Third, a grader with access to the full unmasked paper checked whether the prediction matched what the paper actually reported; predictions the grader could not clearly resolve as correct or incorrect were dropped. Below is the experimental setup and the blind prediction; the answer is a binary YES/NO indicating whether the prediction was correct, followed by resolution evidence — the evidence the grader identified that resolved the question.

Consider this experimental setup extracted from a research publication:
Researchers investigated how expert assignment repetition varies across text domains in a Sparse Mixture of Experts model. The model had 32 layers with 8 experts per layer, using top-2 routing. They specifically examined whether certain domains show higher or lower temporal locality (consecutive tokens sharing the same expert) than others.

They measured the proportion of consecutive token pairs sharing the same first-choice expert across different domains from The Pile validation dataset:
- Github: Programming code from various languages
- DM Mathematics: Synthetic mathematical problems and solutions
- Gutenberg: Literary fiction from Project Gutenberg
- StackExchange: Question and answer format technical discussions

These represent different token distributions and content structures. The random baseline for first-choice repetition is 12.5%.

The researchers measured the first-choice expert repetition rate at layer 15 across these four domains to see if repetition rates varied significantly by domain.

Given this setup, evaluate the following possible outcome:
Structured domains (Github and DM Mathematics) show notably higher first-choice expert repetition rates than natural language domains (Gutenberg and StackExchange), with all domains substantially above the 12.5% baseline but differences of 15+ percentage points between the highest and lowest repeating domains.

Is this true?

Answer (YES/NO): NO